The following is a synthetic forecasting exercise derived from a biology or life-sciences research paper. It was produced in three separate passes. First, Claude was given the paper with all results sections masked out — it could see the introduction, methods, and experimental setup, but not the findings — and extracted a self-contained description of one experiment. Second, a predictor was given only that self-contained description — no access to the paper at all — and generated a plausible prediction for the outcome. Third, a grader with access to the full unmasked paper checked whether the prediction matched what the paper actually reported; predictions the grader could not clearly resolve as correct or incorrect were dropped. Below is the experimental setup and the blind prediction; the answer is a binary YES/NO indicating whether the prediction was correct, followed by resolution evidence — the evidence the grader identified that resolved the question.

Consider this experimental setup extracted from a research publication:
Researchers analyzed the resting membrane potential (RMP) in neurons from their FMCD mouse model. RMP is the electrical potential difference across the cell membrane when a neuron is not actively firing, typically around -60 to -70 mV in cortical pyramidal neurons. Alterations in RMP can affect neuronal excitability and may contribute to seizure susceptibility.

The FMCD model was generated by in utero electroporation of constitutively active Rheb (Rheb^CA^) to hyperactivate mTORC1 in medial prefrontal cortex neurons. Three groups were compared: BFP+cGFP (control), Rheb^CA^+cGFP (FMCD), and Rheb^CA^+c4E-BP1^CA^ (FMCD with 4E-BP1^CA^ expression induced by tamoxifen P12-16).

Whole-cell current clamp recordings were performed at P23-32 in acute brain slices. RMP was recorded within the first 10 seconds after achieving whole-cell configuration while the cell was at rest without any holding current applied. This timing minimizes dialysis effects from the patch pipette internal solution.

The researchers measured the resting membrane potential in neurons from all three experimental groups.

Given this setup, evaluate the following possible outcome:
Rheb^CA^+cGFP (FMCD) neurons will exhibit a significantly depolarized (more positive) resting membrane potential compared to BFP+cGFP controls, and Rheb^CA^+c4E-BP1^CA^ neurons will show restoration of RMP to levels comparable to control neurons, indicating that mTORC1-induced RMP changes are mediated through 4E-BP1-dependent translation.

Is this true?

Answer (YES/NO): YES